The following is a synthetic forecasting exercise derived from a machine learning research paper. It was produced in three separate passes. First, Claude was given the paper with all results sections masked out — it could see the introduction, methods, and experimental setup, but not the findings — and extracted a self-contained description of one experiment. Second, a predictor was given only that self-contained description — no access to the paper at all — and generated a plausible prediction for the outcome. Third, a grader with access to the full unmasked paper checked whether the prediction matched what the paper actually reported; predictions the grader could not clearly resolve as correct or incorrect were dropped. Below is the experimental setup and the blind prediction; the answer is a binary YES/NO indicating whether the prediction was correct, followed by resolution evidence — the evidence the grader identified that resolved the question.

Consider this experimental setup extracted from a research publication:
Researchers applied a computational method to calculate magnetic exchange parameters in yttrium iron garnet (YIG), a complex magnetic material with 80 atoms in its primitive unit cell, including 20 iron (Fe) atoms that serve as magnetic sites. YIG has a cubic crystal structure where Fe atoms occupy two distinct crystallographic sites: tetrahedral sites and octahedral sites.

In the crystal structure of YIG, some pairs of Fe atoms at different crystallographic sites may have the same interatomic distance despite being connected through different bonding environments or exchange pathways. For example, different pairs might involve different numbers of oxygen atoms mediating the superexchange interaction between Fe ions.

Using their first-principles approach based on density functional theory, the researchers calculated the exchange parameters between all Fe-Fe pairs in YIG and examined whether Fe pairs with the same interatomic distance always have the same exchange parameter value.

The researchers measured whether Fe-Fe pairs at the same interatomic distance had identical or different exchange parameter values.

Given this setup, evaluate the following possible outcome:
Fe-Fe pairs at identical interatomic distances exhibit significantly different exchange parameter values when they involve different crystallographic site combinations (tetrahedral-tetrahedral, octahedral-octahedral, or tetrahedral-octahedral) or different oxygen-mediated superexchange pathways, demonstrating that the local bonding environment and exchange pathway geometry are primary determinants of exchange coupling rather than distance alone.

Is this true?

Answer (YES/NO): YES